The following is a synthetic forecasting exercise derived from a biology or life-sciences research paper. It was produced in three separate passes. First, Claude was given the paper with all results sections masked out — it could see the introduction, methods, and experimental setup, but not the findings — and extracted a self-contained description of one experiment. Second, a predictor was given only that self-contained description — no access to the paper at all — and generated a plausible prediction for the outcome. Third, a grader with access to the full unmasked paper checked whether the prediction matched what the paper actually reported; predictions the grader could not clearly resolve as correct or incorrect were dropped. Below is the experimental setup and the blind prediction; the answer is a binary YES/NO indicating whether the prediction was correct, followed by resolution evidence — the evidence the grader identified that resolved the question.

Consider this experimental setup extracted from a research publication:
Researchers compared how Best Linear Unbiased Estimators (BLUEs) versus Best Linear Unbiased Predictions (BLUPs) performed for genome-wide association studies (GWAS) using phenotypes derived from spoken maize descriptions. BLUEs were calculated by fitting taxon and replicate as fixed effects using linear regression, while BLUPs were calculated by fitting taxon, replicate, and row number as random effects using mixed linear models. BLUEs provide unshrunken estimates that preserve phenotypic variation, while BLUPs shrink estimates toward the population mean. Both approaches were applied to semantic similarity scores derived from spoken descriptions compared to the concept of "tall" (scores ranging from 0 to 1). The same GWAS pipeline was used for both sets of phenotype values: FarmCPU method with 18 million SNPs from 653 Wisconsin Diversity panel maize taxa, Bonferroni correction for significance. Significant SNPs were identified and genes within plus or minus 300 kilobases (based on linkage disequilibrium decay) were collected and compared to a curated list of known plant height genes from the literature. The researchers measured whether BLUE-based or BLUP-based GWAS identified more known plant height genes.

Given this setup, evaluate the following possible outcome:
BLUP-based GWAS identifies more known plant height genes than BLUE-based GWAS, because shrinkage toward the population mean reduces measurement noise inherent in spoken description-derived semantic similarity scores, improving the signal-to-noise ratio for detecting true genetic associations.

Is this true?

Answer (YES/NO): NO